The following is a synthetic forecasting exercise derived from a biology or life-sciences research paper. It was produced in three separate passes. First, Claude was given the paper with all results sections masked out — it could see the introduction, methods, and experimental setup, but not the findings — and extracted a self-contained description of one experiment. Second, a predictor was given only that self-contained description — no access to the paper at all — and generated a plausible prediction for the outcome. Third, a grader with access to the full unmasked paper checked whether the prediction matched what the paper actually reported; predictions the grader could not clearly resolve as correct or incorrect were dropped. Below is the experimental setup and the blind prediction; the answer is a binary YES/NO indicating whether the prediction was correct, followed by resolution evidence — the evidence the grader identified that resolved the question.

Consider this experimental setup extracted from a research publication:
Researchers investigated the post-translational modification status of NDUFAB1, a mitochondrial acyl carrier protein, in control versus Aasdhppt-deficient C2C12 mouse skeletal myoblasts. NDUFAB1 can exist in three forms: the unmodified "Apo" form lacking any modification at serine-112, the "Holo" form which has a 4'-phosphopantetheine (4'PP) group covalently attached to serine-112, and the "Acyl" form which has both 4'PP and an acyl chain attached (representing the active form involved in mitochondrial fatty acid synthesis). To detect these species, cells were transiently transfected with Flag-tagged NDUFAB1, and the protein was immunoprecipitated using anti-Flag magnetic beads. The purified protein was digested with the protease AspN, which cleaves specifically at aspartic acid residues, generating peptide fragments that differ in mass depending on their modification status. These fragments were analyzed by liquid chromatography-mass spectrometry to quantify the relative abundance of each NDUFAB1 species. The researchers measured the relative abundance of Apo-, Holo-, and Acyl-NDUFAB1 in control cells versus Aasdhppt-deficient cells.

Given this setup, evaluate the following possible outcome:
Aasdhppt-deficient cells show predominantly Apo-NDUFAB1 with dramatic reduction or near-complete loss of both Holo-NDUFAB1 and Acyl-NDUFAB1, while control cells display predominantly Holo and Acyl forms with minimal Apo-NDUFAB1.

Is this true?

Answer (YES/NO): YES